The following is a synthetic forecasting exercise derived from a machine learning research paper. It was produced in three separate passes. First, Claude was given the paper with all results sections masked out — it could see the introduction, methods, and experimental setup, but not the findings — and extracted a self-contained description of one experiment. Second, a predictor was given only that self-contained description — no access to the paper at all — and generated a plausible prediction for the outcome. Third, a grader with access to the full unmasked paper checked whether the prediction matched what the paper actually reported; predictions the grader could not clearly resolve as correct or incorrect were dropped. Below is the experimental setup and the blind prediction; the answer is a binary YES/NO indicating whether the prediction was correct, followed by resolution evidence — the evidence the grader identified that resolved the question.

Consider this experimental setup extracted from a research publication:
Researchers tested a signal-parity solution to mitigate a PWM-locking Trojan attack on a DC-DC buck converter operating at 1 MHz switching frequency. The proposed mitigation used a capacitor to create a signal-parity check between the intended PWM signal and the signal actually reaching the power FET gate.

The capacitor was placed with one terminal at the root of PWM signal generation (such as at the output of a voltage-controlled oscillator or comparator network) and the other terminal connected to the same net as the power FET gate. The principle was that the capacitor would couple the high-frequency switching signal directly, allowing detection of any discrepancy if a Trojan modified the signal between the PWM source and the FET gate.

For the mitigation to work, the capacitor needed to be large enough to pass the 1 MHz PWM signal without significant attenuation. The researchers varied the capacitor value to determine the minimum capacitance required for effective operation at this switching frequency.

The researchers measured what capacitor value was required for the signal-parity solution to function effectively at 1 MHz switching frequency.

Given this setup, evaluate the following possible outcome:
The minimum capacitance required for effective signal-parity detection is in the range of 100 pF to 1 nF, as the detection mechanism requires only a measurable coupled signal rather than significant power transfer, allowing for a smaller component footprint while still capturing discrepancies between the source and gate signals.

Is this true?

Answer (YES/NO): YES